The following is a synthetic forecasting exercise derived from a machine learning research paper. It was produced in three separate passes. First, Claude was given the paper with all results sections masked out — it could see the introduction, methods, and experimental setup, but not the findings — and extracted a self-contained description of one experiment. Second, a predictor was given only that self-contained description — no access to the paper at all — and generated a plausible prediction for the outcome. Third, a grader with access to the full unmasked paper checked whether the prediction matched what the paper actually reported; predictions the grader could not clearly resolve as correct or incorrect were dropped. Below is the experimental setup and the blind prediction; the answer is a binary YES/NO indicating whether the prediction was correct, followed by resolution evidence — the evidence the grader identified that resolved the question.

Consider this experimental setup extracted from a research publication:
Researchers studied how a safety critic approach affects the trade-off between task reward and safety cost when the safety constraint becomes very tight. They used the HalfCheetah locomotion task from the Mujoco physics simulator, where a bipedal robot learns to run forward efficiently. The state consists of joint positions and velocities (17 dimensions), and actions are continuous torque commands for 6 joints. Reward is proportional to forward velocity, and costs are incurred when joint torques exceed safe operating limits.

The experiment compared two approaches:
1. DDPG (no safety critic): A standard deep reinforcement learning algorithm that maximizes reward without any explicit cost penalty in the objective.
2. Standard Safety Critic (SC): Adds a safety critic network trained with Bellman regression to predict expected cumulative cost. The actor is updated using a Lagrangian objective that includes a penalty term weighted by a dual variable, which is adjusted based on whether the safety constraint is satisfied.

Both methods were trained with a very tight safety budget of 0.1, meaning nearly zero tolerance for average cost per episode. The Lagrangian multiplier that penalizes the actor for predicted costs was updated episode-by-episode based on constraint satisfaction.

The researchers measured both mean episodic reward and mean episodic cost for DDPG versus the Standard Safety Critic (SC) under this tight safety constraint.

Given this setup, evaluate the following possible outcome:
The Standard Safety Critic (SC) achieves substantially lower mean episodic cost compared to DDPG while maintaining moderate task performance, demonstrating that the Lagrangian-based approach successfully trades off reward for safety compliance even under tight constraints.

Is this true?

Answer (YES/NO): YES